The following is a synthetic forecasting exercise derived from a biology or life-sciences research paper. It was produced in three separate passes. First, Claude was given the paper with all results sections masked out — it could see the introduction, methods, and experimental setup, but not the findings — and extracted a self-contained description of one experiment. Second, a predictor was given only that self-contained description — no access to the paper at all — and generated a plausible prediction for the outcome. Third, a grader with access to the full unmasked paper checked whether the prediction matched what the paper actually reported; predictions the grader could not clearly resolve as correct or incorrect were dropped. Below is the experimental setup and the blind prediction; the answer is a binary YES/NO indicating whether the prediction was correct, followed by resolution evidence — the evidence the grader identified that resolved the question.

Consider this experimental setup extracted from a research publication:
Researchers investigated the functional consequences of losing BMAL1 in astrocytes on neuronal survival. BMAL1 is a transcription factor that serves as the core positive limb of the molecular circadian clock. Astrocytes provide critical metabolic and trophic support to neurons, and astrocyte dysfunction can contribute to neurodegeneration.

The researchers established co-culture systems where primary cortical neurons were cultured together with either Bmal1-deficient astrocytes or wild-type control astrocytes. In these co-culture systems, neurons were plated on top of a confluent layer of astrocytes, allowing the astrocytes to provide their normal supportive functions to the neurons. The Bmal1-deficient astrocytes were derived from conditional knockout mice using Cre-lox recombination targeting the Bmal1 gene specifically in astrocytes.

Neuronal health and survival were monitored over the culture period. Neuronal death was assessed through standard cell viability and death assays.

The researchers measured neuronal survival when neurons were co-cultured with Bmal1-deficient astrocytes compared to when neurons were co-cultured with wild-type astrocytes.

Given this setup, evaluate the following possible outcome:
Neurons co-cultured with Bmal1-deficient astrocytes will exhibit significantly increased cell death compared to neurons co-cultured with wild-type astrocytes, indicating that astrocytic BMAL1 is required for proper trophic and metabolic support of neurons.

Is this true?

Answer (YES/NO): YES